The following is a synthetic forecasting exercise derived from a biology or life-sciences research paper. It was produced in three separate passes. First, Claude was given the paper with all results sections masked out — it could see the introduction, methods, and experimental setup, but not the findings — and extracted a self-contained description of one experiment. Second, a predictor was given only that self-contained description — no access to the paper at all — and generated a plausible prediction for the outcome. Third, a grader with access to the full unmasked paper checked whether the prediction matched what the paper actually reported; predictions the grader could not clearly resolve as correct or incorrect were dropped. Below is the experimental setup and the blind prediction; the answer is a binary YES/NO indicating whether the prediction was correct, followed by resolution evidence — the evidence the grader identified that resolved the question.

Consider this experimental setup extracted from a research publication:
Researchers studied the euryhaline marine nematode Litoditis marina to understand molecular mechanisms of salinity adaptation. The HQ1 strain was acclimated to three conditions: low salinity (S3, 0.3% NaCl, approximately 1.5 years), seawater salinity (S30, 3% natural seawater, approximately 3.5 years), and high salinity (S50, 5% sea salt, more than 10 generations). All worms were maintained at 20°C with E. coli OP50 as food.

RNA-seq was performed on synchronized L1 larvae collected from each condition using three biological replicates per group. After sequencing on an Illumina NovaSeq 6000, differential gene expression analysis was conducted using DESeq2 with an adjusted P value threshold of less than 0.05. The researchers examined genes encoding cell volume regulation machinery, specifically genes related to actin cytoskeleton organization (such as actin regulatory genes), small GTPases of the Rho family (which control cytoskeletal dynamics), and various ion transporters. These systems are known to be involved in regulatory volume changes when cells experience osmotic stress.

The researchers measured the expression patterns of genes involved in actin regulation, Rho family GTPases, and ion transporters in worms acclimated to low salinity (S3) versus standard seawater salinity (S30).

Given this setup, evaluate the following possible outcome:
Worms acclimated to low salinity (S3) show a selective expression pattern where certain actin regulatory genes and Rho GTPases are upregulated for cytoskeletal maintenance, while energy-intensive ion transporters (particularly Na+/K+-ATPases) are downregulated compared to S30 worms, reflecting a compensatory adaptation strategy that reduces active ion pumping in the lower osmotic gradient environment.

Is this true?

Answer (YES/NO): NO